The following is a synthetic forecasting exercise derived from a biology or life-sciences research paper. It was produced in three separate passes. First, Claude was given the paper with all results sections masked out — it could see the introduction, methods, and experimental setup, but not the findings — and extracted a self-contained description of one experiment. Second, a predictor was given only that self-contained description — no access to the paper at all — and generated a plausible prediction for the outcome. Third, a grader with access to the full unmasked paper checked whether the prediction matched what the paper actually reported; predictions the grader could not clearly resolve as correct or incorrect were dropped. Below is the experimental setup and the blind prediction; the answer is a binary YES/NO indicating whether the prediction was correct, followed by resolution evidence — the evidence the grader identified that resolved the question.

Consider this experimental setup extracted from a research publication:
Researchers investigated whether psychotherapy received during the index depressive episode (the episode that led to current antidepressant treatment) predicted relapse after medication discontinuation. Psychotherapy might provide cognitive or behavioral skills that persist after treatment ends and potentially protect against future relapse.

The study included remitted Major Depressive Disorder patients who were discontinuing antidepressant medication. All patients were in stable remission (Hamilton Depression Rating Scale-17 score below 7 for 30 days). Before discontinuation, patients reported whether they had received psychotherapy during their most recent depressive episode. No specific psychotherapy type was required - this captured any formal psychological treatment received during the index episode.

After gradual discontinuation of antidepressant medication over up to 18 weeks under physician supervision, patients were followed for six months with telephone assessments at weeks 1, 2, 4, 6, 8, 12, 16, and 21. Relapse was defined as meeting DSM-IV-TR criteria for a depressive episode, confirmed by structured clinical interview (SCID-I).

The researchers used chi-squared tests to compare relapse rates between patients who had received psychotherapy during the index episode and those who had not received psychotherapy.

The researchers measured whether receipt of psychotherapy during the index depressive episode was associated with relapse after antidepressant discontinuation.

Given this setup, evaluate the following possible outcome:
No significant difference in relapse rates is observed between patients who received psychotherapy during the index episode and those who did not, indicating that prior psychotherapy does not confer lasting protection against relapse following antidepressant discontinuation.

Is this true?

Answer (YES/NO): YES